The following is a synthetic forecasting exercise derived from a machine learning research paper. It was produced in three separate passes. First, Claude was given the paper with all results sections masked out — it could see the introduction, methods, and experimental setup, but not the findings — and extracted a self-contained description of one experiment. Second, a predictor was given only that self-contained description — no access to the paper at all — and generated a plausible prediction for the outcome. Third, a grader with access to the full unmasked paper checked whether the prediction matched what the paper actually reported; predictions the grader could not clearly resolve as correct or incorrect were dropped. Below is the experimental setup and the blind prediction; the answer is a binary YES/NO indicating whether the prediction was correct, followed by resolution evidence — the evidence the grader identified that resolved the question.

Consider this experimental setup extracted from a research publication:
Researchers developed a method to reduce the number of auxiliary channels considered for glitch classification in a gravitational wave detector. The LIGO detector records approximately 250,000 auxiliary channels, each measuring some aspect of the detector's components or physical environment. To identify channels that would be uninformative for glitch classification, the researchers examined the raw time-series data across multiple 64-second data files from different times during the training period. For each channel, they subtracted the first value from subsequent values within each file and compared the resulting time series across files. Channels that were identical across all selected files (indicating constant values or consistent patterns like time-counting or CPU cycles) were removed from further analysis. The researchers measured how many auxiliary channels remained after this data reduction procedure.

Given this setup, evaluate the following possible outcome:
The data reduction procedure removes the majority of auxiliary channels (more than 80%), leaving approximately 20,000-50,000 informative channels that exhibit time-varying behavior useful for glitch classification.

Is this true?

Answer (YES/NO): YES